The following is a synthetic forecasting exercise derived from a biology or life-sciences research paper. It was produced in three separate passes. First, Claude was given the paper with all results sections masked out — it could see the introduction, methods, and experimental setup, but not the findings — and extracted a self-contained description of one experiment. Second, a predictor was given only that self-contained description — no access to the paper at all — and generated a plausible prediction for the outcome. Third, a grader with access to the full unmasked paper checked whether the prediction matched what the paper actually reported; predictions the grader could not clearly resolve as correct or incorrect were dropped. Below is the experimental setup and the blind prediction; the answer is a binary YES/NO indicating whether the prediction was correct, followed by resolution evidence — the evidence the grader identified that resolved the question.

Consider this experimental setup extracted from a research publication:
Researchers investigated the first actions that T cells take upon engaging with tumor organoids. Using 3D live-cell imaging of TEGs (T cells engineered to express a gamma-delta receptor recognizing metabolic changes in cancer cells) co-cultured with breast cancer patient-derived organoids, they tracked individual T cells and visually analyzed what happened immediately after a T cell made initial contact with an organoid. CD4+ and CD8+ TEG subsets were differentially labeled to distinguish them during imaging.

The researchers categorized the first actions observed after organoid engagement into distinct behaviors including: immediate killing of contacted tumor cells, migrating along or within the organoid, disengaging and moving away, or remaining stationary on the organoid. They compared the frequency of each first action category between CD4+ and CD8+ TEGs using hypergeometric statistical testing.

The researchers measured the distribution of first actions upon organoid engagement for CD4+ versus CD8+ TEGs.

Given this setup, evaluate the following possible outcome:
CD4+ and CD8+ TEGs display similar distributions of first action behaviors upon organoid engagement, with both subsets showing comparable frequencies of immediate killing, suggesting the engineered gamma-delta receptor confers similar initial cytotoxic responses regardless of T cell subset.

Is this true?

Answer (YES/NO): NO